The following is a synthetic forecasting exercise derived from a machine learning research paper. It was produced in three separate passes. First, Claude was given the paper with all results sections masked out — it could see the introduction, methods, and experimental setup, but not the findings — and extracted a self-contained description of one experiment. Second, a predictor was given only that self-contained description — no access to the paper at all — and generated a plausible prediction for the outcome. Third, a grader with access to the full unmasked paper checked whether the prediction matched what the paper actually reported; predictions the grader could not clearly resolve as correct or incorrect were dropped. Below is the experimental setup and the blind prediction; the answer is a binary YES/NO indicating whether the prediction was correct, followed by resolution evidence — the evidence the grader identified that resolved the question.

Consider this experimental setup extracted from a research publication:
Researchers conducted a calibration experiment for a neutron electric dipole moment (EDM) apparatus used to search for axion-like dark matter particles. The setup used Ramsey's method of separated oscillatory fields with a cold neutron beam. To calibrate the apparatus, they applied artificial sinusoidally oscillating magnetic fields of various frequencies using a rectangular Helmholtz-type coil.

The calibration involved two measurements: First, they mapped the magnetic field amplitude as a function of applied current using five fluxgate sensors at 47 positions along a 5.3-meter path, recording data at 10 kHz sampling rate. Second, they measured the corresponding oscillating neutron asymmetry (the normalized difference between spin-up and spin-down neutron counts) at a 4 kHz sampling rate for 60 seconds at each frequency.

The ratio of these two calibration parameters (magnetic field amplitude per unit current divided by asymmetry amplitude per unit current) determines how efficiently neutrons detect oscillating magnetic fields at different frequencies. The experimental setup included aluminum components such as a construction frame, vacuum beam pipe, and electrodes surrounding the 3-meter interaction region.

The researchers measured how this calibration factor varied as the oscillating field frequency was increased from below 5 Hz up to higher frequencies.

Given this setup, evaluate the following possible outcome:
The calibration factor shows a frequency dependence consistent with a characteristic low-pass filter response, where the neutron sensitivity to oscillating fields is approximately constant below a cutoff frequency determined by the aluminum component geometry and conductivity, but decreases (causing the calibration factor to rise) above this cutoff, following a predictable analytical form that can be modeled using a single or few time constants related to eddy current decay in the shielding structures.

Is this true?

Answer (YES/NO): YES